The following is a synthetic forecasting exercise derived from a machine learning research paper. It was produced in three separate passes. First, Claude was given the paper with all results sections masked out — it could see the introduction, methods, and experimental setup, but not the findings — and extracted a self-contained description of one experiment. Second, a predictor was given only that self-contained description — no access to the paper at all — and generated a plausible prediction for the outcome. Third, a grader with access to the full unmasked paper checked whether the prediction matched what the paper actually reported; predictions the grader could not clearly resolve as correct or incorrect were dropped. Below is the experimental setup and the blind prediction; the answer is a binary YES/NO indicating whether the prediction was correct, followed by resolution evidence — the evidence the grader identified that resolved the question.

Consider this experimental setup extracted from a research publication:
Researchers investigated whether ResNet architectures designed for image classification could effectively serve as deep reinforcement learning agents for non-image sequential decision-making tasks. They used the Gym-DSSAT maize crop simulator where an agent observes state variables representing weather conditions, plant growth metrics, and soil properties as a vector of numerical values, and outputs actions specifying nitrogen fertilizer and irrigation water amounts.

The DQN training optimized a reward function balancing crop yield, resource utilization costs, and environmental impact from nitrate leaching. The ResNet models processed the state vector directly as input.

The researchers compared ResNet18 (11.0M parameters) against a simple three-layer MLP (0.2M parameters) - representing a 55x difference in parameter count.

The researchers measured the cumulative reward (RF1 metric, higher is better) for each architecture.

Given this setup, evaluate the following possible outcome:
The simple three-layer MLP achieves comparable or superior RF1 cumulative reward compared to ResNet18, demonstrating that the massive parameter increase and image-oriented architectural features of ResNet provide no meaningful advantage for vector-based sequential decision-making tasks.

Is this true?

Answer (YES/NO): YES